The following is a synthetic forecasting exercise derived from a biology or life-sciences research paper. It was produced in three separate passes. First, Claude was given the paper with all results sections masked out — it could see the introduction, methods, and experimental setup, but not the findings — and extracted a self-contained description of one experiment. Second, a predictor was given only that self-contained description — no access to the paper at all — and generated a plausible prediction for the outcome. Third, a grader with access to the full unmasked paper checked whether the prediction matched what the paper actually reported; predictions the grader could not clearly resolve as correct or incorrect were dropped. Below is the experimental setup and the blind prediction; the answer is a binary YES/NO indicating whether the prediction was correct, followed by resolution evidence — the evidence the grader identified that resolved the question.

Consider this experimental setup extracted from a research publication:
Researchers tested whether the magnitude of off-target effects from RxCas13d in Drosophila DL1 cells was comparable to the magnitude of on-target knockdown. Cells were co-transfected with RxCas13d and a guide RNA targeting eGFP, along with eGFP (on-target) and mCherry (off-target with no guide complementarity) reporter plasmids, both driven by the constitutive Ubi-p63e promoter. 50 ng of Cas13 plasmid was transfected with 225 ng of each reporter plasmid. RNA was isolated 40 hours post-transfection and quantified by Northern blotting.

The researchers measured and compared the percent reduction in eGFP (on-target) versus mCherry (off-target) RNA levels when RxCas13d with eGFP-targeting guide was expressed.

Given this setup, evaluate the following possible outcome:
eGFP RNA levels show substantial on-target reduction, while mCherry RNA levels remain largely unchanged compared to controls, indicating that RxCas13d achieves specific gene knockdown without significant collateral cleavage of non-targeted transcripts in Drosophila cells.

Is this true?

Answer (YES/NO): NO